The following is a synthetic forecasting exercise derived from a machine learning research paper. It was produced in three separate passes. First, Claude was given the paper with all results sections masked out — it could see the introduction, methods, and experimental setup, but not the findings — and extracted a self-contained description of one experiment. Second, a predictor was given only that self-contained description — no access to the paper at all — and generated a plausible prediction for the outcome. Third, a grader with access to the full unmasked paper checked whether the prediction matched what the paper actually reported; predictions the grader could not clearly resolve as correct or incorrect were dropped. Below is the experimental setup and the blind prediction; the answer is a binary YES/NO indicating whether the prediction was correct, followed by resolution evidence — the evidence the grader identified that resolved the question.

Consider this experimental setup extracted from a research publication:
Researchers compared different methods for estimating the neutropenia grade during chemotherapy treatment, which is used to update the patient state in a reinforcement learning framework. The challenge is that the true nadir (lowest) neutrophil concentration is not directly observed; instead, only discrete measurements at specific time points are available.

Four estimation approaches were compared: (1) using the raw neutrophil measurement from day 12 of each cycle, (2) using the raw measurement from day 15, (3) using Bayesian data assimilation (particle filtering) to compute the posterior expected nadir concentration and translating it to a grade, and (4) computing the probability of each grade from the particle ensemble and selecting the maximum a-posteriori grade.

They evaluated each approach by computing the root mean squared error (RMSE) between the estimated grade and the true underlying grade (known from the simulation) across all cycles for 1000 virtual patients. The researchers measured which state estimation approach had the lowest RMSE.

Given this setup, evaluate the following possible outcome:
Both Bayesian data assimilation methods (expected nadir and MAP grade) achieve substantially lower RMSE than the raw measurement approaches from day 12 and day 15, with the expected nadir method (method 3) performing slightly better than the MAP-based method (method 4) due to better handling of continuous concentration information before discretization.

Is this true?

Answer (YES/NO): YES